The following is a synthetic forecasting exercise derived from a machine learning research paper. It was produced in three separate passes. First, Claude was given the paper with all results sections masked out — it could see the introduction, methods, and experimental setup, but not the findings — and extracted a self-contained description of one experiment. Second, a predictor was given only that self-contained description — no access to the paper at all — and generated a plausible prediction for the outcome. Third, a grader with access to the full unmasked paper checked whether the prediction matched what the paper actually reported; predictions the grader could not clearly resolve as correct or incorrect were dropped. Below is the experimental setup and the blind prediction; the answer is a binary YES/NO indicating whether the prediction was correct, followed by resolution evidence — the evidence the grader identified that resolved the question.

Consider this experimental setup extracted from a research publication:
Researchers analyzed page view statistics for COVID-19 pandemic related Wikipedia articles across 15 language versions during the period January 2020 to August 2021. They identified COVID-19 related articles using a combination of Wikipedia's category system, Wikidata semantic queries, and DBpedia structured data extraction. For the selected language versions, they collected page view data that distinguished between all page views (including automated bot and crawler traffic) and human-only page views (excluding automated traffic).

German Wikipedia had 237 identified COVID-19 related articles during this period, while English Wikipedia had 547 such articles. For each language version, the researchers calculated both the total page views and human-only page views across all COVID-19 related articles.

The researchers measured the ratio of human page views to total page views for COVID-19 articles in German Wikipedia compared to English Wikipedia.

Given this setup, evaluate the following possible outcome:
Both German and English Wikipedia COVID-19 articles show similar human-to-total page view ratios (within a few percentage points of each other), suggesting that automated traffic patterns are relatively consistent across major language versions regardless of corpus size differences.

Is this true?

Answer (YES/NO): NO